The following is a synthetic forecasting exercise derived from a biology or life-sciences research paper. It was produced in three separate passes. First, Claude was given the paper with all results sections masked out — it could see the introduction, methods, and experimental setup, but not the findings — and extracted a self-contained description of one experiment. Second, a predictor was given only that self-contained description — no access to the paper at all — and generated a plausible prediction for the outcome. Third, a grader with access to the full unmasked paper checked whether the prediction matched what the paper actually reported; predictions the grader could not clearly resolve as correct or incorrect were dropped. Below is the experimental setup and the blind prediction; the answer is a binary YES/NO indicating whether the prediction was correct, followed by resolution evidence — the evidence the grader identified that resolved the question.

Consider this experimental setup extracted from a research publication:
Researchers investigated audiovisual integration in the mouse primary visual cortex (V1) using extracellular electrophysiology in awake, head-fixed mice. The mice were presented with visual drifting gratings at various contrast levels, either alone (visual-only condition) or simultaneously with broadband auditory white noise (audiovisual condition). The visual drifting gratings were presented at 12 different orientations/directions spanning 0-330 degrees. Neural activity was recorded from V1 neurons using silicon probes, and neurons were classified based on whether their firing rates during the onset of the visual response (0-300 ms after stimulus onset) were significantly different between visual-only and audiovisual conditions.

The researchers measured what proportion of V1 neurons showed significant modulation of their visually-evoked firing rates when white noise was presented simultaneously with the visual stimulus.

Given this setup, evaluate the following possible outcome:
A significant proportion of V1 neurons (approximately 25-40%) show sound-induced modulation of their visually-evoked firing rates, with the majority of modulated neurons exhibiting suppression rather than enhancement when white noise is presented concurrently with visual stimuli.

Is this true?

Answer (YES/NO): NO